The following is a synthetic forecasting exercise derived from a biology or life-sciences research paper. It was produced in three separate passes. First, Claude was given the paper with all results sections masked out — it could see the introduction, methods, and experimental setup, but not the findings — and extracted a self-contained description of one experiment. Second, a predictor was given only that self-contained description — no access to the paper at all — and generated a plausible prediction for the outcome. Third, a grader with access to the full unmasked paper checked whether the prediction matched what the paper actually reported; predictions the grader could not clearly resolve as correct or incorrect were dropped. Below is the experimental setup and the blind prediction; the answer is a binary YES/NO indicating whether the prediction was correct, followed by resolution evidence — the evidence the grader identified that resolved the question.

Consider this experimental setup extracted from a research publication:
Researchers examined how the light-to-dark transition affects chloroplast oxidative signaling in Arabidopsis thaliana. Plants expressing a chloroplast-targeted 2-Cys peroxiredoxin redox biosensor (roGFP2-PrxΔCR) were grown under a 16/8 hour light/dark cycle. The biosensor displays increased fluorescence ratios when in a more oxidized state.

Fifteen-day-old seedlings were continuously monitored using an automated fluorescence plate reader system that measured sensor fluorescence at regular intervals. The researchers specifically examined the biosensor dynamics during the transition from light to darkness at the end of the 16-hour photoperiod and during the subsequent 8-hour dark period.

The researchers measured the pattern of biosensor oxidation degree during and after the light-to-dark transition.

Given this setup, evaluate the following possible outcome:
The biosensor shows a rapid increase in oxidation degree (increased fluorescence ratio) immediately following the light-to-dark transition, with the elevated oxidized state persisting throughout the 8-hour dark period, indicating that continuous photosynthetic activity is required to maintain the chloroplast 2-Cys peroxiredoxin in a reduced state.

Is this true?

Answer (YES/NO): NO